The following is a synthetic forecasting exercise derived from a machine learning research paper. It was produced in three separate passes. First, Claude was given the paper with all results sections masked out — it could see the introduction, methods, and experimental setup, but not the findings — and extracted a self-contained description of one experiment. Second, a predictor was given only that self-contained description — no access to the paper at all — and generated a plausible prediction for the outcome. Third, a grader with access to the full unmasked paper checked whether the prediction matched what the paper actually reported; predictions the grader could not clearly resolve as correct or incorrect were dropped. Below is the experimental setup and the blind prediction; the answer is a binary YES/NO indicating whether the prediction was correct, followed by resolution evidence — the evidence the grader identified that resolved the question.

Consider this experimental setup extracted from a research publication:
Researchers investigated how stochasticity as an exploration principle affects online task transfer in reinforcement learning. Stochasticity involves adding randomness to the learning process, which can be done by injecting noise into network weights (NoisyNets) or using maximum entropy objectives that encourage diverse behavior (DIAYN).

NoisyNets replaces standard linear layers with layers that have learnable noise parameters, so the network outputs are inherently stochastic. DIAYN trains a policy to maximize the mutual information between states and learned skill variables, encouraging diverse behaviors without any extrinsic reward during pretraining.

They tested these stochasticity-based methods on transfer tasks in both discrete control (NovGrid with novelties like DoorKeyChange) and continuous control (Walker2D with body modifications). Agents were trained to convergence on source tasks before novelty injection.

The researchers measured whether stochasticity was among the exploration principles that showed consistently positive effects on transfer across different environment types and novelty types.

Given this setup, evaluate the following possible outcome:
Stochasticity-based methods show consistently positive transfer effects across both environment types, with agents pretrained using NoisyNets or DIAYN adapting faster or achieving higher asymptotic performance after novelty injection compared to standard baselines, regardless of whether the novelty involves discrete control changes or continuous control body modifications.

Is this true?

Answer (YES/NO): YES